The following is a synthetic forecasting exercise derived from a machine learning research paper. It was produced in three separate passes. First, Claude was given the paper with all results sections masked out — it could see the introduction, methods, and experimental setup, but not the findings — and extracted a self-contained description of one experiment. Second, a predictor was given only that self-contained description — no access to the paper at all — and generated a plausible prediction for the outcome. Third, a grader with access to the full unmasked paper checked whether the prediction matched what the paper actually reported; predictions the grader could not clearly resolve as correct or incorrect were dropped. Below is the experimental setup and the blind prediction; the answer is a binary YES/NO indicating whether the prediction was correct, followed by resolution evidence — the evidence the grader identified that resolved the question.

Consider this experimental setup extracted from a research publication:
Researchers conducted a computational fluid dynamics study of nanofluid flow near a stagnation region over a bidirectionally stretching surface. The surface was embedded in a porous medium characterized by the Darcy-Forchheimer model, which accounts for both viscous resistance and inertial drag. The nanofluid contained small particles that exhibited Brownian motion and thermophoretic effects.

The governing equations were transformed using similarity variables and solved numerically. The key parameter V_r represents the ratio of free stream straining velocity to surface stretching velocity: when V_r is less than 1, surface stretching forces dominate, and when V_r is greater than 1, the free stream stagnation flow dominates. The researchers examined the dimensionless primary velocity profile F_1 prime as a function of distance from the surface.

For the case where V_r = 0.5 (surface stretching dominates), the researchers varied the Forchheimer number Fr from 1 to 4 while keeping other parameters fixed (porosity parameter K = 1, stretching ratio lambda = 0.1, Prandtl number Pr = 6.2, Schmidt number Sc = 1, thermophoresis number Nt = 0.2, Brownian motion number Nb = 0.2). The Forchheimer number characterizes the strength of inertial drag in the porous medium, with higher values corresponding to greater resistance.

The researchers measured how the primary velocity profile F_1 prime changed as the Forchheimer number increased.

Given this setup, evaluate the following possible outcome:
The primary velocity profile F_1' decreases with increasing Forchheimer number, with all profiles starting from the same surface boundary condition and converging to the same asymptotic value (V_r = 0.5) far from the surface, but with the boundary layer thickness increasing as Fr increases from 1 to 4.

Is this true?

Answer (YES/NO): NO